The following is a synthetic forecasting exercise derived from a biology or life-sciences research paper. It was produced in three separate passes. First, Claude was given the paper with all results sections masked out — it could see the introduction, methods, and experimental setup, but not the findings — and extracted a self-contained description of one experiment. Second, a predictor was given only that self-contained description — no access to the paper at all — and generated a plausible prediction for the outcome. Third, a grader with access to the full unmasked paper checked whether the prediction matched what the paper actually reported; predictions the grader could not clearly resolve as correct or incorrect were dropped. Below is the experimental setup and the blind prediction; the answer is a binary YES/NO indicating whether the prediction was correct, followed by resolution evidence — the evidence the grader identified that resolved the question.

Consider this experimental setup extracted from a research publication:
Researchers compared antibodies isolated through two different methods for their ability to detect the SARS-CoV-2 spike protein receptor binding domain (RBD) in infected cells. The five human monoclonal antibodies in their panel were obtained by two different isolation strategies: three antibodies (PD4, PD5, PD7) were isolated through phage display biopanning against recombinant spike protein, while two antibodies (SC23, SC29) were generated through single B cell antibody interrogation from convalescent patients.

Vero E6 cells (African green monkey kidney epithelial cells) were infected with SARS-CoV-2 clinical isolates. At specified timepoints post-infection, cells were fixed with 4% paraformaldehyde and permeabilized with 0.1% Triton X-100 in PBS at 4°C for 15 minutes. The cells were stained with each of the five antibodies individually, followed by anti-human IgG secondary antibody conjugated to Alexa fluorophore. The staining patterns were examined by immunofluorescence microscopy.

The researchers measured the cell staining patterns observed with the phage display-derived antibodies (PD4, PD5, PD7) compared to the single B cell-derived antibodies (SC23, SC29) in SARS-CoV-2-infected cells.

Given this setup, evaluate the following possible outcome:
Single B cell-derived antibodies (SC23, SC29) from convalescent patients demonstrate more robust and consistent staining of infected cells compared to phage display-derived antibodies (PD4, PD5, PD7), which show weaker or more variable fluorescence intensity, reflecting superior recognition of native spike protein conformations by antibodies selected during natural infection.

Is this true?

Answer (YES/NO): NO